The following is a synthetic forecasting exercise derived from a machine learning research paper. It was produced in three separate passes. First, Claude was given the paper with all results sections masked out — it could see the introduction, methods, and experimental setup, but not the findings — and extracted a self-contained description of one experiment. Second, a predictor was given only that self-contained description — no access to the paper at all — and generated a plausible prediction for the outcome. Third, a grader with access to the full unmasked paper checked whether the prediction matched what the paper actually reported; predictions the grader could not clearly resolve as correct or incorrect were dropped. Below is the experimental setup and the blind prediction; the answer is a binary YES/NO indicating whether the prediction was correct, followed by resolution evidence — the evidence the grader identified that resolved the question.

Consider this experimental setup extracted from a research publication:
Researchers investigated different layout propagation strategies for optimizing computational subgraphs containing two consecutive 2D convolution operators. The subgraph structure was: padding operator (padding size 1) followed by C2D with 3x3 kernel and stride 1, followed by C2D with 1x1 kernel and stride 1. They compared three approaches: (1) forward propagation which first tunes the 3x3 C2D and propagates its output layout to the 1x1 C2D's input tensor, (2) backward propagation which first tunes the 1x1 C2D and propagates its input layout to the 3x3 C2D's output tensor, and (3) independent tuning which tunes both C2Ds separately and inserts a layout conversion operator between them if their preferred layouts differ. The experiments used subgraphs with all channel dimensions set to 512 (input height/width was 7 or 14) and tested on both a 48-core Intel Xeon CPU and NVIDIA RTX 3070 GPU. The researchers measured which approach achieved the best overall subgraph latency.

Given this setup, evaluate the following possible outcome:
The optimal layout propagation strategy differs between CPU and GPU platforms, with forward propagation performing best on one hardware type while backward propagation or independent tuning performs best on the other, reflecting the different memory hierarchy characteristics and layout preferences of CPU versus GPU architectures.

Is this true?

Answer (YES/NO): NO